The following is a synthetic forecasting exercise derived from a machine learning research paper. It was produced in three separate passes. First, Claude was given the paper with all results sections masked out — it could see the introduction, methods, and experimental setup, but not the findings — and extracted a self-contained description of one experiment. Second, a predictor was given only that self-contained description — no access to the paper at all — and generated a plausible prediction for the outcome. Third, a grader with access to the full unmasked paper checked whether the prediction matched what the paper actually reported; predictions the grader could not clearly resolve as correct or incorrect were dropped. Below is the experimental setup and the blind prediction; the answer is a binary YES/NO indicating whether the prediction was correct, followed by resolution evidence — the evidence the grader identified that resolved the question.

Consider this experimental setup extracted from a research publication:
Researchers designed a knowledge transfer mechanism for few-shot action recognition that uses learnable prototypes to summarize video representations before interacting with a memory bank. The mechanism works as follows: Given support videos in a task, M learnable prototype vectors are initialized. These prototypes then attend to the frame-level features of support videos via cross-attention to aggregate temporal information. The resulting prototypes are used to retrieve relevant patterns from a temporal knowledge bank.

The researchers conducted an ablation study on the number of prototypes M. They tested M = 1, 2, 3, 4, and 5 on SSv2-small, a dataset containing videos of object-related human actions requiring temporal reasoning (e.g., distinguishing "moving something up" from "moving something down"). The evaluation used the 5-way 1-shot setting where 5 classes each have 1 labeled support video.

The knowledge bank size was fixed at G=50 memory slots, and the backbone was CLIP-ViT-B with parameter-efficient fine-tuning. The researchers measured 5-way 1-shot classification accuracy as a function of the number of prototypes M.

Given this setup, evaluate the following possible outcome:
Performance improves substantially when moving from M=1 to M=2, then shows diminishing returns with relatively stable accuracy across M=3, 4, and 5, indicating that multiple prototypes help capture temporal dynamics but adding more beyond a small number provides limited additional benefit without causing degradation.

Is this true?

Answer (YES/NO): NO